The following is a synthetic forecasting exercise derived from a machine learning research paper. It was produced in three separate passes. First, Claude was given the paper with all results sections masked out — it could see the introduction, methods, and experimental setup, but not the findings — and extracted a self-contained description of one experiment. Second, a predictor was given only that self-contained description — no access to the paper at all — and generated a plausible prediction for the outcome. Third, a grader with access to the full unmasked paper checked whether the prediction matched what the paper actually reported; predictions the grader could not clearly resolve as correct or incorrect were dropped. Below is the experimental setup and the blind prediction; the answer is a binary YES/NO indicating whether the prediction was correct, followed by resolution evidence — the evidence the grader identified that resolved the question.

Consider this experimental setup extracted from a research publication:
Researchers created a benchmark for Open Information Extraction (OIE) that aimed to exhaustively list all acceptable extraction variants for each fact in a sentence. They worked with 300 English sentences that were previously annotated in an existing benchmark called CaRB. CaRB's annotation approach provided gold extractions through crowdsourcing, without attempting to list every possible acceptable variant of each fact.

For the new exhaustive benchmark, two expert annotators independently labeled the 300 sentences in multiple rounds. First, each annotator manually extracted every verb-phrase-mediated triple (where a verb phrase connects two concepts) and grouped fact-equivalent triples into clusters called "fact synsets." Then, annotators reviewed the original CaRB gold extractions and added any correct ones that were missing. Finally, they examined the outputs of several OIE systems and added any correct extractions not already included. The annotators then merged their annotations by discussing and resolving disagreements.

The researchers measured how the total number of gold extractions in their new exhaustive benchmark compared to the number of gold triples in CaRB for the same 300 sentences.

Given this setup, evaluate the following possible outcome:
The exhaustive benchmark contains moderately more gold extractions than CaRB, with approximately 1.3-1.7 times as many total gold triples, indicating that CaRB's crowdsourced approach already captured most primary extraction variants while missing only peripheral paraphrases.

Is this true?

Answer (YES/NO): NO